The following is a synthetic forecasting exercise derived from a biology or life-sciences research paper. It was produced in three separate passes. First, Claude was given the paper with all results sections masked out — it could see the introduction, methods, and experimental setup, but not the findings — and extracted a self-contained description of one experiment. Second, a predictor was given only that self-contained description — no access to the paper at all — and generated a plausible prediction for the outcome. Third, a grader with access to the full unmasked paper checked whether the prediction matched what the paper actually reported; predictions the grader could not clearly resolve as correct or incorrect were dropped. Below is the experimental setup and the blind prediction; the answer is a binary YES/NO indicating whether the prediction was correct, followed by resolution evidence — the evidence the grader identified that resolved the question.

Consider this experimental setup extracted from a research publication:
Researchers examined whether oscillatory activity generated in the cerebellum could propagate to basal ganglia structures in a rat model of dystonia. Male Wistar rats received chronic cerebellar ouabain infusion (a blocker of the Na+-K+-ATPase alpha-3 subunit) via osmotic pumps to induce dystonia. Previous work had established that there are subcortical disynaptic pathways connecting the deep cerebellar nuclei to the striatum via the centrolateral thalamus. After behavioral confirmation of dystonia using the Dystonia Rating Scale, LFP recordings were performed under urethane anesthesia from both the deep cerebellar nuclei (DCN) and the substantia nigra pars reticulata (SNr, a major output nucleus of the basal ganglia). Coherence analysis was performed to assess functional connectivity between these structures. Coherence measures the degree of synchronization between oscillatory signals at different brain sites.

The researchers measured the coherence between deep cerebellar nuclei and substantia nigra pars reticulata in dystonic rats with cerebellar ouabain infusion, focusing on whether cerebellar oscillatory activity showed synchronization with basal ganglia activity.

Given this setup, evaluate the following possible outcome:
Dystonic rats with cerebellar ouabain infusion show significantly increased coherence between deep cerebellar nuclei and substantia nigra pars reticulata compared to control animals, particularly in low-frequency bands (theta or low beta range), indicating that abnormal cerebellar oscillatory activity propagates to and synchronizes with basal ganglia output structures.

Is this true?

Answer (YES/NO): NO